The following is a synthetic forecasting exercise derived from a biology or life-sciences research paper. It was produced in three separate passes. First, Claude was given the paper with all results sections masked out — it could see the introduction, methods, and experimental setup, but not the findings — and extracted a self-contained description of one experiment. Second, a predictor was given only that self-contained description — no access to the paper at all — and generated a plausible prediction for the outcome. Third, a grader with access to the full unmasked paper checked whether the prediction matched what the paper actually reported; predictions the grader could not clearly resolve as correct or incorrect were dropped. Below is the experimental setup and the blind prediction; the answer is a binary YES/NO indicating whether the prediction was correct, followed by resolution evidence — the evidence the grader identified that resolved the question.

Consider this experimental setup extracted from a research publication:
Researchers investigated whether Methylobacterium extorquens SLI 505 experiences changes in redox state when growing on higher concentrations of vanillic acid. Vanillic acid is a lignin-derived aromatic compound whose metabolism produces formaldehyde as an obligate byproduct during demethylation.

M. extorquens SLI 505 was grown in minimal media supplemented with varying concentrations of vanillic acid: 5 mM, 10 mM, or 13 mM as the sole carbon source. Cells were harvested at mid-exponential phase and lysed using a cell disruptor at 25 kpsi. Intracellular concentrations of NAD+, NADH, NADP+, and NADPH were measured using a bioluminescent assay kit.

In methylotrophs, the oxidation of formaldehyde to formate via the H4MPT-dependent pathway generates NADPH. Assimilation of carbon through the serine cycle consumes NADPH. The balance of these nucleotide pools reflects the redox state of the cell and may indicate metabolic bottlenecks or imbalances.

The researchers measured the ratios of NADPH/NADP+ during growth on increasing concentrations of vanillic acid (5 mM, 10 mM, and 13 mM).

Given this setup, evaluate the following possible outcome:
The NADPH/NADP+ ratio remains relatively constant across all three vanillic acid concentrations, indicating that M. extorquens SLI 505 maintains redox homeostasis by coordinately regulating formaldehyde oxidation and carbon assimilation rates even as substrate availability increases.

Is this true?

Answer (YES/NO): NO